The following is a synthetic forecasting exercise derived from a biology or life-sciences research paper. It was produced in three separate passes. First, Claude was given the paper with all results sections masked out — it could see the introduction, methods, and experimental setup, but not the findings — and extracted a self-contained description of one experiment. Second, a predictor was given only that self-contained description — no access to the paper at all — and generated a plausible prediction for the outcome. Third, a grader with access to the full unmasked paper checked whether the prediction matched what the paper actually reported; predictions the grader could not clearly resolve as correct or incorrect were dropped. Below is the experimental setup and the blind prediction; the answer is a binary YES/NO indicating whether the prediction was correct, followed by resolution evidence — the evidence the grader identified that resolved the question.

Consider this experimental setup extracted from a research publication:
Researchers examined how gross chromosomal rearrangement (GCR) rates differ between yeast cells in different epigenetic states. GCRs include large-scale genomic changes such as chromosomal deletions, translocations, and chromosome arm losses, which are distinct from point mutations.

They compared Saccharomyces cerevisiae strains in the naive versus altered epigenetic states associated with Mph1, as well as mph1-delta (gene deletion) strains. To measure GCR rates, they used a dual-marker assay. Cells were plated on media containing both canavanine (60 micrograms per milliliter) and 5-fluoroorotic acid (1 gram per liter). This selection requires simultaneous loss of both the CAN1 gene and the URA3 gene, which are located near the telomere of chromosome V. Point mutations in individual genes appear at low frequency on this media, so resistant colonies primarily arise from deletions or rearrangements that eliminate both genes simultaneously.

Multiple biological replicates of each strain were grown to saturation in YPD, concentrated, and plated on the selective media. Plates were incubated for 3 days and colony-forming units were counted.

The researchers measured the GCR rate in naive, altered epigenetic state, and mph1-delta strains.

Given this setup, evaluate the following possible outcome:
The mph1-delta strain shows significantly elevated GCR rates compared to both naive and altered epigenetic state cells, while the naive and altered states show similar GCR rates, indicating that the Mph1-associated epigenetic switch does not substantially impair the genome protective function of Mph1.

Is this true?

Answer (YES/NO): NO